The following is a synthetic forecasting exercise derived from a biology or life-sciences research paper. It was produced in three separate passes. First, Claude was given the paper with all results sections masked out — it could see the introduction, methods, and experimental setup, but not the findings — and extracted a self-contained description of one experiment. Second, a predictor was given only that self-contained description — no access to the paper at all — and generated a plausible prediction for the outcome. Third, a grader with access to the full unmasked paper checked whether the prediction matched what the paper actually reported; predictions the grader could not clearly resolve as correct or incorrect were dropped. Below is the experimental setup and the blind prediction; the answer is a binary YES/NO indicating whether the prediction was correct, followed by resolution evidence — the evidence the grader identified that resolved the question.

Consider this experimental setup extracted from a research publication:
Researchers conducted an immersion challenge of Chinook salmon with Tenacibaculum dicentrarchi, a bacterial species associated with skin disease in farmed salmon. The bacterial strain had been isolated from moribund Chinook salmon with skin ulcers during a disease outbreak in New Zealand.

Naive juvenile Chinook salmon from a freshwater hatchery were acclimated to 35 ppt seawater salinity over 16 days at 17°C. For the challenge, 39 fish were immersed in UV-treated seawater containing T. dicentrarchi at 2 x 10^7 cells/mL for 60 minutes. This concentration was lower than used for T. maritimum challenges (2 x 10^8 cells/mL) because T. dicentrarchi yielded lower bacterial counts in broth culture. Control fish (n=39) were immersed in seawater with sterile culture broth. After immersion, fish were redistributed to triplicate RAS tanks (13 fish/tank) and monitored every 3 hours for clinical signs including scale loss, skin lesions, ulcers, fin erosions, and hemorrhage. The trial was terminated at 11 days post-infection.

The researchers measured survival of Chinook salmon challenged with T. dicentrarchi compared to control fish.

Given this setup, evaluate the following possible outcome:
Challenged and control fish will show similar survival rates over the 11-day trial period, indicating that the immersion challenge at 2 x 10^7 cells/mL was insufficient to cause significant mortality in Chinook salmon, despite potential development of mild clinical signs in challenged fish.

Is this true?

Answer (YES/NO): NO